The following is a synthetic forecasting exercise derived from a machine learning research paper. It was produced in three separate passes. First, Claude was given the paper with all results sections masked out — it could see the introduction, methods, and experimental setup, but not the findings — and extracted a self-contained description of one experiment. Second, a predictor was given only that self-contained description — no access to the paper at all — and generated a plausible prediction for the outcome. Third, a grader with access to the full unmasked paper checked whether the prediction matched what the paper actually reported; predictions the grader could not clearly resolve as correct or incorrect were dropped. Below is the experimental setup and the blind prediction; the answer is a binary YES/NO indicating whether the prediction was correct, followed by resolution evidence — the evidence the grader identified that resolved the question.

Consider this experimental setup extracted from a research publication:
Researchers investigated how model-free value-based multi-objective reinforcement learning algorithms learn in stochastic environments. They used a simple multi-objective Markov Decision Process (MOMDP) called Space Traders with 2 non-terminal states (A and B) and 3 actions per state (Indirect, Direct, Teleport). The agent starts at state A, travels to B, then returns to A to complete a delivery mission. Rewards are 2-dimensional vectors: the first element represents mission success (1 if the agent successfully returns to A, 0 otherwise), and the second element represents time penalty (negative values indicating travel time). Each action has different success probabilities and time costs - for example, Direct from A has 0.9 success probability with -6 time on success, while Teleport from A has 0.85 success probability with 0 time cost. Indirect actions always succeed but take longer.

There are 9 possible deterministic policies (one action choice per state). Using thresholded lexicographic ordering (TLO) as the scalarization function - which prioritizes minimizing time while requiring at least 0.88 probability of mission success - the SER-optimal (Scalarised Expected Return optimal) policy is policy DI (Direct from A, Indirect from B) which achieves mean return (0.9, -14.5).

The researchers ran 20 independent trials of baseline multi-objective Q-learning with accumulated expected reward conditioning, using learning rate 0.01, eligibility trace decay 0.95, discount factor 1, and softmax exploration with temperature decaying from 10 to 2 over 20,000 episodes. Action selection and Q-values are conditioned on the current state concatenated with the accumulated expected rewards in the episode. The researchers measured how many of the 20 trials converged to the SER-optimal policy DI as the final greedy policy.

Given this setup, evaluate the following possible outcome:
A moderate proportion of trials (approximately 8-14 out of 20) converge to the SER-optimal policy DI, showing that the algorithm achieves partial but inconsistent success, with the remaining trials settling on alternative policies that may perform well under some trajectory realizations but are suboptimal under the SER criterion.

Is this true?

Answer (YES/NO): NO